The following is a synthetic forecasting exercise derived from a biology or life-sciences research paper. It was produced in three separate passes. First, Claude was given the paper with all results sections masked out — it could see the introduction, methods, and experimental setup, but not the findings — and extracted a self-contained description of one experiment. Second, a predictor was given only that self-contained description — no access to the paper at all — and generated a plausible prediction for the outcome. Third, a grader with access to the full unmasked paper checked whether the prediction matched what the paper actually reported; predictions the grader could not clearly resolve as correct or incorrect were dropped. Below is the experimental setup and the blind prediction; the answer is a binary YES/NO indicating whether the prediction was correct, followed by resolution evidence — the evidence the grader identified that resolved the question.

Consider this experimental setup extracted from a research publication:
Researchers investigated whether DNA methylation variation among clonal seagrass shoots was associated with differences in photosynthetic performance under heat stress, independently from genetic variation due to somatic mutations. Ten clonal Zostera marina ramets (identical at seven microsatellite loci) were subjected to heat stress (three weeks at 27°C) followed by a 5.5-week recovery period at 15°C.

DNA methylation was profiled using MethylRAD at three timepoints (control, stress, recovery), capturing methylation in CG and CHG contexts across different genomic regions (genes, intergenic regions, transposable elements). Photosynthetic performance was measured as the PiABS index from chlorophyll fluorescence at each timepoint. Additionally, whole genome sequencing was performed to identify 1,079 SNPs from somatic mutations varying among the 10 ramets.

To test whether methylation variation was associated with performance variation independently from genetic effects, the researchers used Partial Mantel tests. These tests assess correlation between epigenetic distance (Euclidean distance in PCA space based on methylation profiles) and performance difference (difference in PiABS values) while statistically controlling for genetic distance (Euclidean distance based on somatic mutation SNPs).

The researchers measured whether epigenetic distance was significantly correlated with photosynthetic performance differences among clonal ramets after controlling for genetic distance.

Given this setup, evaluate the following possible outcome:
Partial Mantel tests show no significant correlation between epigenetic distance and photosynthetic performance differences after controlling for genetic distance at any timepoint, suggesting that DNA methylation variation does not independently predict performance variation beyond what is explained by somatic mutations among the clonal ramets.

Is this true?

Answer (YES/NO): NO